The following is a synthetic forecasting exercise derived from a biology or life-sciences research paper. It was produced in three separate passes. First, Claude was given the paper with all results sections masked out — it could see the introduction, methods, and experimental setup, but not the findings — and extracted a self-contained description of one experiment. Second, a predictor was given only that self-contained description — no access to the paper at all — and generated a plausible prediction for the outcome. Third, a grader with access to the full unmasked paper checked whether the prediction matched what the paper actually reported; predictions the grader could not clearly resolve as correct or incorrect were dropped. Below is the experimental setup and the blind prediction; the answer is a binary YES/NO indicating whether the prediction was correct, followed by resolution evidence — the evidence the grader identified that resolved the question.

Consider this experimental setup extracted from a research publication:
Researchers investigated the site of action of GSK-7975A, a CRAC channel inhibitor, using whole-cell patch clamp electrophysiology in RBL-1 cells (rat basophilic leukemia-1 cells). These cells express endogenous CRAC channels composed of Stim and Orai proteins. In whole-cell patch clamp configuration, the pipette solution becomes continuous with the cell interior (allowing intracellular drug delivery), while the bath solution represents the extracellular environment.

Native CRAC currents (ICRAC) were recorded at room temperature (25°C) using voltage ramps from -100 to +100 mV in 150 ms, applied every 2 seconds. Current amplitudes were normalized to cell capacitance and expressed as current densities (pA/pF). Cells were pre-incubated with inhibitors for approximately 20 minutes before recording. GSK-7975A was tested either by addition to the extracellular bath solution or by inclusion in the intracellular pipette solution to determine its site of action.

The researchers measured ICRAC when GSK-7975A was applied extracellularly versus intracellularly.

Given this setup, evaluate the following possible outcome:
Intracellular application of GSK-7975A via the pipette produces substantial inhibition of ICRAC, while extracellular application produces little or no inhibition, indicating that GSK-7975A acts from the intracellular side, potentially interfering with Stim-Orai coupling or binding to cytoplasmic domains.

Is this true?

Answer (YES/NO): NO